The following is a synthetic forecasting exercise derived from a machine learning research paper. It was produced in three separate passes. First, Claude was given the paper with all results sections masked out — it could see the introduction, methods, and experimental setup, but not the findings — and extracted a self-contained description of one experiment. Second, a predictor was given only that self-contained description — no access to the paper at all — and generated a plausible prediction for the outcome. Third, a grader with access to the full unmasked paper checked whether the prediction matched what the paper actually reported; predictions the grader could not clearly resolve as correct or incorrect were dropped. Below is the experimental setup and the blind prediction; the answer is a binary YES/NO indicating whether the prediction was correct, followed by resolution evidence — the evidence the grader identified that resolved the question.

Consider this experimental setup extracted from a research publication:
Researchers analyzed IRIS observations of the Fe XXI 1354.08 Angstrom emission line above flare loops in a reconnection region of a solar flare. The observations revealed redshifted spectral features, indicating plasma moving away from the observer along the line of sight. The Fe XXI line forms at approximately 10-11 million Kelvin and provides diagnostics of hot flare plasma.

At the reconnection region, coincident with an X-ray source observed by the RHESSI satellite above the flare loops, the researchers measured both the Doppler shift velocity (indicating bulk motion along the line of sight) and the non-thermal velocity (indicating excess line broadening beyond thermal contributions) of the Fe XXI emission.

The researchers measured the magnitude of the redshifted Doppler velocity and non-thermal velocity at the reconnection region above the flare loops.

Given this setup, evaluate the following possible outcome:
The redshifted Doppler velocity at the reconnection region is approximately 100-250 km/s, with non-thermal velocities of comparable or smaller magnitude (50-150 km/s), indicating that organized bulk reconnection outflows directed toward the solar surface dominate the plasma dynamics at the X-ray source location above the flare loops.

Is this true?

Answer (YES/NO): YES